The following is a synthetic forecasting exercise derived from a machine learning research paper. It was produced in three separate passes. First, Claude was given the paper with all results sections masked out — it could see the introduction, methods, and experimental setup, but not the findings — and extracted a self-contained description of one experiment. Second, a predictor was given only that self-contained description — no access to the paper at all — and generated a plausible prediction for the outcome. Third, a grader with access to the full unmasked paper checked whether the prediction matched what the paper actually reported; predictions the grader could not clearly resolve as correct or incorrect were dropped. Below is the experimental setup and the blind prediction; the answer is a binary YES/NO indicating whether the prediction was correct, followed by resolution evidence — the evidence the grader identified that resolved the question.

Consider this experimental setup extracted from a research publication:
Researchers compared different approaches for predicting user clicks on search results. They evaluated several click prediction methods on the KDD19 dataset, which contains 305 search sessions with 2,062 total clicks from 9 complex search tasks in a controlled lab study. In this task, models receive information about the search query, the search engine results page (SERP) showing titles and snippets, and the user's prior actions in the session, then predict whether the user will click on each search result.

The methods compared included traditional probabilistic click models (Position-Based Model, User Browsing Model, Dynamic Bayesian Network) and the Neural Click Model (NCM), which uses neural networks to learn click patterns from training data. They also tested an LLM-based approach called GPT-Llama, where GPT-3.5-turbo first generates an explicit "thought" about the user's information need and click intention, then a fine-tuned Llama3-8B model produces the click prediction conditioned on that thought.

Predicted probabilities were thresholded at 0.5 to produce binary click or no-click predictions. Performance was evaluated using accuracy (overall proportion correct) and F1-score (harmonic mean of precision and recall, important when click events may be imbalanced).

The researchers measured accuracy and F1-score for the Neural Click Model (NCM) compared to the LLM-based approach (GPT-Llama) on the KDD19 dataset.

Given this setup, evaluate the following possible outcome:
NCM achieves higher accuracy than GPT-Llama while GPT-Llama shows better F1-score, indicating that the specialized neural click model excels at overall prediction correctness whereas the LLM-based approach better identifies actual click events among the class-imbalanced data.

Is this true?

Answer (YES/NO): NO